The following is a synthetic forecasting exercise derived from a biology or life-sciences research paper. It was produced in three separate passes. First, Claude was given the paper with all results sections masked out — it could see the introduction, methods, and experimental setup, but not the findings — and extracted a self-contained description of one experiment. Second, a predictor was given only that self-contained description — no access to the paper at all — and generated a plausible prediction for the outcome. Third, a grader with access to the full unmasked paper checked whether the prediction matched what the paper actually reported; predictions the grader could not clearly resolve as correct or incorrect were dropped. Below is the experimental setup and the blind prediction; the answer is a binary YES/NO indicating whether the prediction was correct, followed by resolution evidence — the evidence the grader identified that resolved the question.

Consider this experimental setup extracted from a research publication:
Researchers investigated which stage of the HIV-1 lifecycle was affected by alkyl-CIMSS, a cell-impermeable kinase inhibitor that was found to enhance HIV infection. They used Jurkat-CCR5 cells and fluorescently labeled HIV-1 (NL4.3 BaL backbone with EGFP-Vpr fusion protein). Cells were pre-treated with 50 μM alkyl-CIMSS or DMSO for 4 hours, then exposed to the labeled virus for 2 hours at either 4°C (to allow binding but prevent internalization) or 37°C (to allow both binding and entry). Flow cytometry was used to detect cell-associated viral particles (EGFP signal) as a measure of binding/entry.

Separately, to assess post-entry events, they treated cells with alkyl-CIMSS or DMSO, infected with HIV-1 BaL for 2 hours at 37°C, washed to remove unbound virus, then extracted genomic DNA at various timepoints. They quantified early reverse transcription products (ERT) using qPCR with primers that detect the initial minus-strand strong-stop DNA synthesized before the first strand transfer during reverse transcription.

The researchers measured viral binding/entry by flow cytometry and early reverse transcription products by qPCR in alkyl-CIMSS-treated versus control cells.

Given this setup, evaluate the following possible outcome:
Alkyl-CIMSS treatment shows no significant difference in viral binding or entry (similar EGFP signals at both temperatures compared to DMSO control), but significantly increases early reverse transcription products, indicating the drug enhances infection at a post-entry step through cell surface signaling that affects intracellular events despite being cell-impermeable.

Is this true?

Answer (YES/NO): YES